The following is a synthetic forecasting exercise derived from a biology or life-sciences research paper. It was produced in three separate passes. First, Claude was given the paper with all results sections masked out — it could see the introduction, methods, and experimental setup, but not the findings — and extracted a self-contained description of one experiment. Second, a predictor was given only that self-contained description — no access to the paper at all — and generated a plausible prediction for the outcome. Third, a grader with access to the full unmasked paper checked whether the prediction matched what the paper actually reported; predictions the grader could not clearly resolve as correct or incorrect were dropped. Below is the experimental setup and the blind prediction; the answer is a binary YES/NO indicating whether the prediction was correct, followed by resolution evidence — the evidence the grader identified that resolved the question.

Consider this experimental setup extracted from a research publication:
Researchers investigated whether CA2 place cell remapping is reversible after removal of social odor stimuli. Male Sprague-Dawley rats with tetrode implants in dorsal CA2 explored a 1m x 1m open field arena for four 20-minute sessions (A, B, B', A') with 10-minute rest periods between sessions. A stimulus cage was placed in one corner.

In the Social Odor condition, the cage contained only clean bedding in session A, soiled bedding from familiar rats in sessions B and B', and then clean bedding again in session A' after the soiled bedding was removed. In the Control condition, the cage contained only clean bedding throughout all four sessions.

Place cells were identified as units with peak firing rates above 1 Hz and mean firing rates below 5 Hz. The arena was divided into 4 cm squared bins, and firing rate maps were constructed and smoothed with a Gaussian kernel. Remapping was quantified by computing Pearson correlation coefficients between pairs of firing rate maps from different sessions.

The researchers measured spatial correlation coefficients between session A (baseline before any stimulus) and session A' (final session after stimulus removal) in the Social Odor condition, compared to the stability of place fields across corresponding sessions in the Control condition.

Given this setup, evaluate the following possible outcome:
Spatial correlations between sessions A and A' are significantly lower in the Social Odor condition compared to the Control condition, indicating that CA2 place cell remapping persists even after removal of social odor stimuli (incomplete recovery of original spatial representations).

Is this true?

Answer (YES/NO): YES